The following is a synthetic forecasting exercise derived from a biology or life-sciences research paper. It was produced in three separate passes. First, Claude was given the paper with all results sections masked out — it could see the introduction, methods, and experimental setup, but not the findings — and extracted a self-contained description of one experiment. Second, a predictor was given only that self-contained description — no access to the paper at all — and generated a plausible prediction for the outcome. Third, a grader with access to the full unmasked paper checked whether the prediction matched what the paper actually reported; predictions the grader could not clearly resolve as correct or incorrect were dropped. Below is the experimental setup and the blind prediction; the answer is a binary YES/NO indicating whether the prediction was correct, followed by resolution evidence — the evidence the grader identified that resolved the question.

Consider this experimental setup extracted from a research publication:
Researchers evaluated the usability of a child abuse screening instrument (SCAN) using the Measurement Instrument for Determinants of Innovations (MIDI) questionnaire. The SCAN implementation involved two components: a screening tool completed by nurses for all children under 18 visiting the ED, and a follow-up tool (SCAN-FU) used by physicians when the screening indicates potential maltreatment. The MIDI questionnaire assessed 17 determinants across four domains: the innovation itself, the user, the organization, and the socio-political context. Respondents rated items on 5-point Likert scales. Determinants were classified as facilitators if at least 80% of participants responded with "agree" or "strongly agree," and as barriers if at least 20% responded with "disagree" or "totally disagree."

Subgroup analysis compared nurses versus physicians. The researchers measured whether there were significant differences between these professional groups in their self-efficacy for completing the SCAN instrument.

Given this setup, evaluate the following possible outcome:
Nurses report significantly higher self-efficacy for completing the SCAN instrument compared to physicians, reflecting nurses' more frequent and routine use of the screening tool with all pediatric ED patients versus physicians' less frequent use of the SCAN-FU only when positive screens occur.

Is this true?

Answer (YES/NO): YES